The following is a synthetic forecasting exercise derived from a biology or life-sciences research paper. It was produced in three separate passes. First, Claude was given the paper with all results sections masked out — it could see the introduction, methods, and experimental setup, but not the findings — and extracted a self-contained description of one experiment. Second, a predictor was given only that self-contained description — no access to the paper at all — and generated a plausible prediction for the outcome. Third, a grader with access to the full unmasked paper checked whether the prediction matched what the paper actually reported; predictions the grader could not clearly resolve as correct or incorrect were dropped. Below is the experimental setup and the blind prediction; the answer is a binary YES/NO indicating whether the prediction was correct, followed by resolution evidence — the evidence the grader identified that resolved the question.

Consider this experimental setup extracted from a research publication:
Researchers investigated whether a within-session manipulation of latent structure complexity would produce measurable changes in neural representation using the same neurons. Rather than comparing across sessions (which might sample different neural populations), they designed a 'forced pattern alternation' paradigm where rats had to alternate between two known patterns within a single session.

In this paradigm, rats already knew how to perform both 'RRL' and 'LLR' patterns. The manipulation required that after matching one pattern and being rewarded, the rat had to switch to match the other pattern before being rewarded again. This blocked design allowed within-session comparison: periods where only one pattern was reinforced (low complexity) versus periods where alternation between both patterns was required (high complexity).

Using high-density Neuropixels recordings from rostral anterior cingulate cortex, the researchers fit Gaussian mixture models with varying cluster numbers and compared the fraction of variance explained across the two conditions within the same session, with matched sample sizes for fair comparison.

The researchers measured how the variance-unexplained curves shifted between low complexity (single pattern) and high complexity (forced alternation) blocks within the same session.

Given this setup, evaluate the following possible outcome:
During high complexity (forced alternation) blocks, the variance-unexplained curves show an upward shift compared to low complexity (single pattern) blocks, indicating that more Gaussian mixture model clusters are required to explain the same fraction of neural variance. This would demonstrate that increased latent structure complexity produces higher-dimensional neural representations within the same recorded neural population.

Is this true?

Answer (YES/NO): YES